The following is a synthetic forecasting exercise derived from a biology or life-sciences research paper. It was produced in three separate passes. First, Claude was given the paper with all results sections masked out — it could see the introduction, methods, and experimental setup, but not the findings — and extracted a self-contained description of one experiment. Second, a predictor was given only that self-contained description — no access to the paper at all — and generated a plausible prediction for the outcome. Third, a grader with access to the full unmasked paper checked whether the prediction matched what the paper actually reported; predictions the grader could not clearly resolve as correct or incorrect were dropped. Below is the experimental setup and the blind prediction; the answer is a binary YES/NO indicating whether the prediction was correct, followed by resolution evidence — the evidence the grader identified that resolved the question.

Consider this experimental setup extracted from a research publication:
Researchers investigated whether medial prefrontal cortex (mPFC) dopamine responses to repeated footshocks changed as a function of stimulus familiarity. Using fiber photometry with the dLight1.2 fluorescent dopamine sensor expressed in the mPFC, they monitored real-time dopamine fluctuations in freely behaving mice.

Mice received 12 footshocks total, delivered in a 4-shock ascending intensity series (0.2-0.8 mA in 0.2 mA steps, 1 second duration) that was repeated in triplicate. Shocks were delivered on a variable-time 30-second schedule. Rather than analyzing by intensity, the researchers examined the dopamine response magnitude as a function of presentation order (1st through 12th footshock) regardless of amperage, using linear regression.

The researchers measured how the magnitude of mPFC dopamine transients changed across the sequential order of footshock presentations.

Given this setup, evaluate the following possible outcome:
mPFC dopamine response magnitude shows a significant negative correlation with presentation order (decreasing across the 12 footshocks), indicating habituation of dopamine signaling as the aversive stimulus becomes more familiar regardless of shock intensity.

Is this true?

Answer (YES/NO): YES